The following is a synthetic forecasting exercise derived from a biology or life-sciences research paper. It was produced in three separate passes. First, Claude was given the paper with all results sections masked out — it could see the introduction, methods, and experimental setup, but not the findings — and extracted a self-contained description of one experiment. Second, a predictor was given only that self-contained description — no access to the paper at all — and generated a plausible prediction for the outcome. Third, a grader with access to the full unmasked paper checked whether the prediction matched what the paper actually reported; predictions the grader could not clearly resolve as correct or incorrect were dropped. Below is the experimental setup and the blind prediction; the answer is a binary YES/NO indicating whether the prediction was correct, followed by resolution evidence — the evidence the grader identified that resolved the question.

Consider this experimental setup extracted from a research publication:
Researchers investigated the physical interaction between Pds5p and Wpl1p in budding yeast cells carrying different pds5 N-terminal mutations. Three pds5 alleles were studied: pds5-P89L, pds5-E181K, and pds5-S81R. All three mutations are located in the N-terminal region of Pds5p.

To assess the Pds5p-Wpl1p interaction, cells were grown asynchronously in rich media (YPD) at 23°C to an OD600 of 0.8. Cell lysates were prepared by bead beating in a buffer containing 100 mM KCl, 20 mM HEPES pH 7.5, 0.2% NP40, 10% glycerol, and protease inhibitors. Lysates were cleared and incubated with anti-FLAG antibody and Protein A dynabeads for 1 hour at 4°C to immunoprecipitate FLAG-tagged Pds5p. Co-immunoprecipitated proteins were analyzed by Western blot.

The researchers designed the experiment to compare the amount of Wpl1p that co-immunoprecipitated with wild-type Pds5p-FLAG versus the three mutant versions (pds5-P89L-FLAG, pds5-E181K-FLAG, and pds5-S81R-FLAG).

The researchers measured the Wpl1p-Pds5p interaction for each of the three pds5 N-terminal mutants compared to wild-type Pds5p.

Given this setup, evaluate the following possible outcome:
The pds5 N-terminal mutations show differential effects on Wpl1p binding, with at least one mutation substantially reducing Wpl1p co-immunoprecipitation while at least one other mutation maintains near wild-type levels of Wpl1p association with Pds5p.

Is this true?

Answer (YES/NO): YES